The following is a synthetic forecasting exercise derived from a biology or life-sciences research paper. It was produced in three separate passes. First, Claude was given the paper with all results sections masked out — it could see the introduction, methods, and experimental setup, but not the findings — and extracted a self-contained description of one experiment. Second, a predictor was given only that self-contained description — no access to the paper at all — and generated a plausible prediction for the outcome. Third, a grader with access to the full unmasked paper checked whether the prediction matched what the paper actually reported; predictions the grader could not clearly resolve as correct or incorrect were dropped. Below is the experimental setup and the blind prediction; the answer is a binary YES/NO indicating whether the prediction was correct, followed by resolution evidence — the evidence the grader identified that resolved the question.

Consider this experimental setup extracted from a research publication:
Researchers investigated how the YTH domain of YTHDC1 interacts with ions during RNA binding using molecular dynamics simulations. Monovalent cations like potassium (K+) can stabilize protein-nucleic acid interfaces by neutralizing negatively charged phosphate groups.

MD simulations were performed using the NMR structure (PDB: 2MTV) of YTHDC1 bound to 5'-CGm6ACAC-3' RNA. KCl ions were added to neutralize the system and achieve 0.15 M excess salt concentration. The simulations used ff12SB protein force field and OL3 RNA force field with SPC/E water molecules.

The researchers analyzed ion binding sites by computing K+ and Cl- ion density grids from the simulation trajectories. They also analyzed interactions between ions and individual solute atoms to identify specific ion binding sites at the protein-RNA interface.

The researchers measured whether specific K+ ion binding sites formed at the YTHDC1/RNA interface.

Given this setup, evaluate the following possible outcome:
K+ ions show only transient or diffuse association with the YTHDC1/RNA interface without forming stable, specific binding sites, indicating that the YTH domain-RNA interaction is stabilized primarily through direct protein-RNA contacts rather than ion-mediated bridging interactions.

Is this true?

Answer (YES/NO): YES